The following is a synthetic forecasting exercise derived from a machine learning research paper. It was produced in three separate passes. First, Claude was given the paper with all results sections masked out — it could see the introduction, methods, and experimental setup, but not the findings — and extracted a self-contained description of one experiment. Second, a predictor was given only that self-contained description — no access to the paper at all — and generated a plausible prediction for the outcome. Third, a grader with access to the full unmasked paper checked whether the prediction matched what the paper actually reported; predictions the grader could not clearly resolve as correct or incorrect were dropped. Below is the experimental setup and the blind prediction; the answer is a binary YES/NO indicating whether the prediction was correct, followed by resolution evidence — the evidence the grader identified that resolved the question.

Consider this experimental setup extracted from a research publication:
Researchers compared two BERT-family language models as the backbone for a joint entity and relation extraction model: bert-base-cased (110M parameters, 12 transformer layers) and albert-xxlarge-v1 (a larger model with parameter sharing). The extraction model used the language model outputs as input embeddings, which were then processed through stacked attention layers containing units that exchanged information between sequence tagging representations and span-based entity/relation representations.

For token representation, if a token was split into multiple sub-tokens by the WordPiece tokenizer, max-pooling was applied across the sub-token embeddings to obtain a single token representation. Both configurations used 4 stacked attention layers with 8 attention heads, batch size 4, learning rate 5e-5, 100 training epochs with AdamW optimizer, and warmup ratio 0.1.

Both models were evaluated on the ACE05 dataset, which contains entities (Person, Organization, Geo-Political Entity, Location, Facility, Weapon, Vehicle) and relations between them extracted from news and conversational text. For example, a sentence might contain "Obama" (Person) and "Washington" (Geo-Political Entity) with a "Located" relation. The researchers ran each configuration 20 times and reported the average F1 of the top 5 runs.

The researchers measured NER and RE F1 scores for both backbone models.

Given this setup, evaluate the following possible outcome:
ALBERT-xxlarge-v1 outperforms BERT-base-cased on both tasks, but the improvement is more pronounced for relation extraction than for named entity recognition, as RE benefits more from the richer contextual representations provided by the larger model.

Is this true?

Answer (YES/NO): YES